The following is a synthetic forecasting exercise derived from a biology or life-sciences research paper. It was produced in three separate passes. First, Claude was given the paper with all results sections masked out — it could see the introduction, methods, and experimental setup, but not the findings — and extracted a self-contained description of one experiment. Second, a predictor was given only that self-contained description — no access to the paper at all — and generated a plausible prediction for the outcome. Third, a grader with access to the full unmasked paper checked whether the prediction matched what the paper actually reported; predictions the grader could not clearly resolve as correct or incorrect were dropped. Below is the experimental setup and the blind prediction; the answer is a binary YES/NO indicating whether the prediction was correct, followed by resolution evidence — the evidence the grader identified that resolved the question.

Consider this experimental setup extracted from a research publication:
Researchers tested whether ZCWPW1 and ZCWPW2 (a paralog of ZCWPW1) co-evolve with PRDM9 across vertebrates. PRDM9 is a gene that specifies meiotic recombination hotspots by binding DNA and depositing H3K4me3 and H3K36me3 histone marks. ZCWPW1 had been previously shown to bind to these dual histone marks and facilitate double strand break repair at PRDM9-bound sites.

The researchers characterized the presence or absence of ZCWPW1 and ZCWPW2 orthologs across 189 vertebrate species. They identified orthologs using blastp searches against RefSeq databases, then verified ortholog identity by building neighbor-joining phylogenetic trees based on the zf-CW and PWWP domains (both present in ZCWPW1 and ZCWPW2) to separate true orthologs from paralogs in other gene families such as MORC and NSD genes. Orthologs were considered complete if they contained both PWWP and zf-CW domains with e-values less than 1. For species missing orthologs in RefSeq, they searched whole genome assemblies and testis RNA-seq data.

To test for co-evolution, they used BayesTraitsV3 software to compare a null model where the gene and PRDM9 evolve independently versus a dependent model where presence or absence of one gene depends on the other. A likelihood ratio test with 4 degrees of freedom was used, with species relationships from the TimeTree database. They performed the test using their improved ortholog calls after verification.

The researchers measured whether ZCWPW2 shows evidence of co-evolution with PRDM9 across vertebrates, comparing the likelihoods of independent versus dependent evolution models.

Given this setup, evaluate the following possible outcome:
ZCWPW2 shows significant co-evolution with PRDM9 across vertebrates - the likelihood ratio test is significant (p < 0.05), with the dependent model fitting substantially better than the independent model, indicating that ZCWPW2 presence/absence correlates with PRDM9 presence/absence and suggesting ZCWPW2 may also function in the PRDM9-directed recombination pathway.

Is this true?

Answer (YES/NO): YES